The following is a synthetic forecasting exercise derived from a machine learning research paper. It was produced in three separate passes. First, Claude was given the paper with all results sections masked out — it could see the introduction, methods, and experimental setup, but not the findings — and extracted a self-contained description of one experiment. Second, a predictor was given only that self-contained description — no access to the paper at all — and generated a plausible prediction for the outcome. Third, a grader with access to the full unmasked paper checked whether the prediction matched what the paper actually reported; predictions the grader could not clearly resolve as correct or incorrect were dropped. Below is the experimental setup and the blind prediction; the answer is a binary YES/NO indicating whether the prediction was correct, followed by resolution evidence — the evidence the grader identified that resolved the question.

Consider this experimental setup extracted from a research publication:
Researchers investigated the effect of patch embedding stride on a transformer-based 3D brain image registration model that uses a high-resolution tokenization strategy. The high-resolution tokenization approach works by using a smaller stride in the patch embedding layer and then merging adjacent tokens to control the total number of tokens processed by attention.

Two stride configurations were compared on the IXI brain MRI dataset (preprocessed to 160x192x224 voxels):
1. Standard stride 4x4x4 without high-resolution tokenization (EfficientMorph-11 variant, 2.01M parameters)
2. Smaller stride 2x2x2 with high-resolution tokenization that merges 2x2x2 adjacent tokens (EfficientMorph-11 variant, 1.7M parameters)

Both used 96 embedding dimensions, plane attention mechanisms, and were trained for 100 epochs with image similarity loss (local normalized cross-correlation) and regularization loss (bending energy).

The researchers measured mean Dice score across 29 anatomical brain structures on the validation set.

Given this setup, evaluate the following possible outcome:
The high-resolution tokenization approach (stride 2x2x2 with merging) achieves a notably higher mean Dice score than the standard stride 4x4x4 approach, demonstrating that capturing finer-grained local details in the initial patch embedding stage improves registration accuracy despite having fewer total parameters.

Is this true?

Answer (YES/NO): NO